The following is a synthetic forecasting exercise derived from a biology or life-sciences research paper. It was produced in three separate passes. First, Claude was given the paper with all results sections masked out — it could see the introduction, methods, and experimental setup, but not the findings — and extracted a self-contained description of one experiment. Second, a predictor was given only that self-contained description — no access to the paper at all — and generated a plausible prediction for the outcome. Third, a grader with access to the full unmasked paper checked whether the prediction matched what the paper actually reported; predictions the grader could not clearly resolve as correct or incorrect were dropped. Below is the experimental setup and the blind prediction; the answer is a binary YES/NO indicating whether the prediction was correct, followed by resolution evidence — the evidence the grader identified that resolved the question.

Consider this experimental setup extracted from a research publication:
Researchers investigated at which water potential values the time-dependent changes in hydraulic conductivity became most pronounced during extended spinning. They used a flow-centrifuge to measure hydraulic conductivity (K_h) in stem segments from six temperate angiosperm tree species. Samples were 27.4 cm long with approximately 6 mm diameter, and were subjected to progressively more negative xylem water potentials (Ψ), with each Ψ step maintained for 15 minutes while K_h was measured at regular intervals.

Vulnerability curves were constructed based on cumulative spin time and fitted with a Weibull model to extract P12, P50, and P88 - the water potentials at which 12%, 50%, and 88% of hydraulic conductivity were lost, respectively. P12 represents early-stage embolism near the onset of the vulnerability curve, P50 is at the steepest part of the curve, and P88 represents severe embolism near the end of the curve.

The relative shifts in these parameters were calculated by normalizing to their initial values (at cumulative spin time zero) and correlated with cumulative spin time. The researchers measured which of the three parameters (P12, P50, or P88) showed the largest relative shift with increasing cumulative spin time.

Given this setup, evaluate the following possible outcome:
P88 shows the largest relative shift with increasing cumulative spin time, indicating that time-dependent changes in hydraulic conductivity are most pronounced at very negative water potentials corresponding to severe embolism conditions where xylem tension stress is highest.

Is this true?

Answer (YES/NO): YES